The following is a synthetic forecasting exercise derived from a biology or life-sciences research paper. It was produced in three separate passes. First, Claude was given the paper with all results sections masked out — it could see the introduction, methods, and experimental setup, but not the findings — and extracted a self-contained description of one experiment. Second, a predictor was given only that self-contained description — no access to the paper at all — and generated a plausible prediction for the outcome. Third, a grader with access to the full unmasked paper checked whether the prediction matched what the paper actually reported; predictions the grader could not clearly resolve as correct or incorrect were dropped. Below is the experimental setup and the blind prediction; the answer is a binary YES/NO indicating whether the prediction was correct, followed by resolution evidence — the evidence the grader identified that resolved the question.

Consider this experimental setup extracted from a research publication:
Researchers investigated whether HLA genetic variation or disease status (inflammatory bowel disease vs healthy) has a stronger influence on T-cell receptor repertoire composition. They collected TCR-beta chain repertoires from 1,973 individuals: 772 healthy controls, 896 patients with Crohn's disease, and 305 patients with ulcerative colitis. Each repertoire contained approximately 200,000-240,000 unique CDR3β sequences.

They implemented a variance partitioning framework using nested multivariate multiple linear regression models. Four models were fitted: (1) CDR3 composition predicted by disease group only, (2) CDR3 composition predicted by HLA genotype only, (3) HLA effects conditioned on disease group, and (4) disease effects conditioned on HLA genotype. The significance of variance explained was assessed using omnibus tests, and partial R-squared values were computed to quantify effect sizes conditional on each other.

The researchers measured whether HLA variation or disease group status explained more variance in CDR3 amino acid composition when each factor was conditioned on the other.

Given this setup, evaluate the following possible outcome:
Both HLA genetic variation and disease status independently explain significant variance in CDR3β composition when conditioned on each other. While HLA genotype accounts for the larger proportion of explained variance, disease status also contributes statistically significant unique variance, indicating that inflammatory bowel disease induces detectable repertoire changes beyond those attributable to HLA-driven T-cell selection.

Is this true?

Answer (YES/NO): NO